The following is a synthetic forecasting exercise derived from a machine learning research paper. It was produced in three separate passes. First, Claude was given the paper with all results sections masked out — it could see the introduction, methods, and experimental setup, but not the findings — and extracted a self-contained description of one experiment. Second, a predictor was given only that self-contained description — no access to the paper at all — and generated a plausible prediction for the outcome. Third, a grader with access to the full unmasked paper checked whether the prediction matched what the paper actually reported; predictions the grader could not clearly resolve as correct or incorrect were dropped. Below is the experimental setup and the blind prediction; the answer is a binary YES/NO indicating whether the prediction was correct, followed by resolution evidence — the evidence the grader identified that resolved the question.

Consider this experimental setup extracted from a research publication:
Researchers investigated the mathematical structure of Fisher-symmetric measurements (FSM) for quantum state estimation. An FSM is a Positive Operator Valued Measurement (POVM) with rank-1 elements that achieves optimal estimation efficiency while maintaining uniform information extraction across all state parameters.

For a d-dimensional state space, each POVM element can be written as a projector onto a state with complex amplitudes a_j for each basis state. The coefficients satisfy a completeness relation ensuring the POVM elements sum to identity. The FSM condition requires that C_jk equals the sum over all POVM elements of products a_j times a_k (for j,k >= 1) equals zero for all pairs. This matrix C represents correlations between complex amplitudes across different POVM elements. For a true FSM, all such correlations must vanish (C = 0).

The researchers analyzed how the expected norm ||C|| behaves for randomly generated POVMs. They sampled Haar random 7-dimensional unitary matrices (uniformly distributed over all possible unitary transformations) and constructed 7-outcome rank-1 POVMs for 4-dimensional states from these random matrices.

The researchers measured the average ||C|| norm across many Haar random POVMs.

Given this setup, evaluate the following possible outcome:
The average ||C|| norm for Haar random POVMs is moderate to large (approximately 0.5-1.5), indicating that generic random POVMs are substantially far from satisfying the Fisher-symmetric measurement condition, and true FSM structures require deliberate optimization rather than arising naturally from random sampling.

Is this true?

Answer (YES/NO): YES